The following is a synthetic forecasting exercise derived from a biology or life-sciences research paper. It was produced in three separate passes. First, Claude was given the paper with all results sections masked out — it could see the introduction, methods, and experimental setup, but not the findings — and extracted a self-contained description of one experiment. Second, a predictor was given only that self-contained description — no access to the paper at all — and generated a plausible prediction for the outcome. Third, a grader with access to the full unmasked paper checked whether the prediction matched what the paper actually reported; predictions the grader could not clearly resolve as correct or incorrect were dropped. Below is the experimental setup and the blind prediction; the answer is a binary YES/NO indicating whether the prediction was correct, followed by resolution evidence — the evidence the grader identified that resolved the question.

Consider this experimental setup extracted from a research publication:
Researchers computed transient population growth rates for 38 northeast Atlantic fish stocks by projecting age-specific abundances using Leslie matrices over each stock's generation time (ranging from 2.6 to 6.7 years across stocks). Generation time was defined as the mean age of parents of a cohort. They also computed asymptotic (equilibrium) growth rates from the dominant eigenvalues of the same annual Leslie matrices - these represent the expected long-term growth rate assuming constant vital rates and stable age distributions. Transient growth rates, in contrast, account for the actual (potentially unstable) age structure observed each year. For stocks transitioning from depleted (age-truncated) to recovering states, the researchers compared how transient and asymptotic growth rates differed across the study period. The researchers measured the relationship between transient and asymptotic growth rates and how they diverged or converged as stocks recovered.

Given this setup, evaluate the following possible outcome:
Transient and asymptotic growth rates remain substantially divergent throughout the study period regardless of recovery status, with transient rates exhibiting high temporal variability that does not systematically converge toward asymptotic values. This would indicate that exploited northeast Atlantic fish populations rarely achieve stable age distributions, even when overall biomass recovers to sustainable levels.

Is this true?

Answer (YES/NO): NO